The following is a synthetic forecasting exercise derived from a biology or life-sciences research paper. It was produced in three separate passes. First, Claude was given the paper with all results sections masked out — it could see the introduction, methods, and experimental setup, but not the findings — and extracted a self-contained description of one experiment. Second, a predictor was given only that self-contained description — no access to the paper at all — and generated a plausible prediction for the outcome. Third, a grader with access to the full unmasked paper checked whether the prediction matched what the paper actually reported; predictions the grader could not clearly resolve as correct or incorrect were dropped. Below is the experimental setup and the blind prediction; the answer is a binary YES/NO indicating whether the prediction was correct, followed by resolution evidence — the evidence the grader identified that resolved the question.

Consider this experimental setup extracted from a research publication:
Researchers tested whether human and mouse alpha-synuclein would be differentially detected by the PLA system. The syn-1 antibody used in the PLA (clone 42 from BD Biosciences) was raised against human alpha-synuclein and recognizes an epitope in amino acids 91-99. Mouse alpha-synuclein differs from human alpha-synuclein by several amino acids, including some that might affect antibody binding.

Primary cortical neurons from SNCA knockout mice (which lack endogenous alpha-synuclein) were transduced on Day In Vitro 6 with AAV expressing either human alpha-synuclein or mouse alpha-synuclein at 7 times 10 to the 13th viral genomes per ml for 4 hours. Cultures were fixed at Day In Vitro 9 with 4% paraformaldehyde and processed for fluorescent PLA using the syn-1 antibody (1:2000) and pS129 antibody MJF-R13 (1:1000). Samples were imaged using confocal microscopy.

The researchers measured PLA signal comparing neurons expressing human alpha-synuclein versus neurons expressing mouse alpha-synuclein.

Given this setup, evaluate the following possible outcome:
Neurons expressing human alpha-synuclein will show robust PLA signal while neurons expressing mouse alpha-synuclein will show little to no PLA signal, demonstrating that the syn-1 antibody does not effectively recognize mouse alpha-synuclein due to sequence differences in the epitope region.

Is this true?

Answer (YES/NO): NO